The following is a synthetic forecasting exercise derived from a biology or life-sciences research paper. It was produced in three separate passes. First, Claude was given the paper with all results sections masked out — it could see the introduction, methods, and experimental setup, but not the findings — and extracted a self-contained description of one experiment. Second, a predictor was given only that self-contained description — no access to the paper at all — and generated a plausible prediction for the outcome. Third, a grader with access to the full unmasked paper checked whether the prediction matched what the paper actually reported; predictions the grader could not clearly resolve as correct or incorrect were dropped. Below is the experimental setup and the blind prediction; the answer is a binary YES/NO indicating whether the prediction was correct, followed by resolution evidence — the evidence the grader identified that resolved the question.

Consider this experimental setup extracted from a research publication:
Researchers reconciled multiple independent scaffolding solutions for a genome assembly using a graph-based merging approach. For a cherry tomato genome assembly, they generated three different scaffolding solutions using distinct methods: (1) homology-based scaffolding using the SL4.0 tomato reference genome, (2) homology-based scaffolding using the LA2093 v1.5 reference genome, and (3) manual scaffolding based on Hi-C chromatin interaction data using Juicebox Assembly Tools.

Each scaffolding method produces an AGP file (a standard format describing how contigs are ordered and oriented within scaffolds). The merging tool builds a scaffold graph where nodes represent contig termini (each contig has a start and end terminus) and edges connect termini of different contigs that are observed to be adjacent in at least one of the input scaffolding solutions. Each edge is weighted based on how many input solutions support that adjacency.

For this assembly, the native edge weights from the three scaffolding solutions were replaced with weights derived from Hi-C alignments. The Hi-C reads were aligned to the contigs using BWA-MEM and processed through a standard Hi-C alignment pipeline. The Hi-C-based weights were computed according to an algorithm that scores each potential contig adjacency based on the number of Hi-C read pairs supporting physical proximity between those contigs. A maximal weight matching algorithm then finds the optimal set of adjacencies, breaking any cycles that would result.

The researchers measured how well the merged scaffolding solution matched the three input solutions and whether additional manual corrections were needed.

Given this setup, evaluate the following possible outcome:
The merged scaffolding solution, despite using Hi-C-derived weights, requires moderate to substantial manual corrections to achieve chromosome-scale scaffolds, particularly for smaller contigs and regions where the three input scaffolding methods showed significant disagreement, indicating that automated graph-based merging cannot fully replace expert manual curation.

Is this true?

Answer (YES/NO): NO